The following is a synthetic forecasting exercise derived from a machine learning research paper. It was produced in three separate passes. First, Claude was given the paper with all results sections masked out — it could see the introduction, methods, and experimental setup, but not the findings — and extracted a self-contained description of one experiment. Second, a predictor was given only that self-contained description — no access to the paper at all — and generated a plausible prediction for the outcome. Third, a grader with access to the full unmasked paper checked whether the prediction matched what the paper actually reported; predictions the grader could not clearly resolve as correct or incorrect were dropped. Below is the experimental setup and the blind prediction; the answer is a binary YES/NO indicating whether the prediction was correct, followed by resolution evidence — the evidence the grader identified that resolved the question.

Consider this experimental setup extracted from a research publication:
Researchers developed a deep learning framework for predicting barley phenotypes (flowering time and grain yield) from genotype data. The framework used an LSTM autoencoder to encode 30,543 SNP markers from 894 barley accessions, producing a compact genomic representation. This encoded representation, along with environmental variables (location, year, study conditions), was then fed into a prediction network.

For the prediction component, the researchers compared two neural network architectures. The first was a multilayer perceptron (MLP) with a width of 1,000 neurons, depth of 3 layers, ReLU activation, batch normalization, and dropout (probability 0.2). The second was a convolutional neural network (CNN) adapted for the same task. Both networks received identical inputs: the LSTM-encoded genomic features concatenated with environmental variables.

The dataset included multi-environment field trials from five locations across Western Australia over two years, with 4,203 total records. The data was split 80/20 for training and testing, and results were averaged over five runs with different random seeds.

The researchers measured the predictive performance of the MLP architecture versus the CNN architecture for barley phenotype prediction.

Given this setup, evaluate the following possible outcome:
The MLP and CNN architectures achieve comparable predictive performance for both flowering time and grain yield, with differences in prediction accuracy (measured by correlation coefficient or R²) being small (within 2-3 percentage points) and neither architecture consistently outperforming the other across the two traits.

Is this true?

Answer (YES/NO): NO